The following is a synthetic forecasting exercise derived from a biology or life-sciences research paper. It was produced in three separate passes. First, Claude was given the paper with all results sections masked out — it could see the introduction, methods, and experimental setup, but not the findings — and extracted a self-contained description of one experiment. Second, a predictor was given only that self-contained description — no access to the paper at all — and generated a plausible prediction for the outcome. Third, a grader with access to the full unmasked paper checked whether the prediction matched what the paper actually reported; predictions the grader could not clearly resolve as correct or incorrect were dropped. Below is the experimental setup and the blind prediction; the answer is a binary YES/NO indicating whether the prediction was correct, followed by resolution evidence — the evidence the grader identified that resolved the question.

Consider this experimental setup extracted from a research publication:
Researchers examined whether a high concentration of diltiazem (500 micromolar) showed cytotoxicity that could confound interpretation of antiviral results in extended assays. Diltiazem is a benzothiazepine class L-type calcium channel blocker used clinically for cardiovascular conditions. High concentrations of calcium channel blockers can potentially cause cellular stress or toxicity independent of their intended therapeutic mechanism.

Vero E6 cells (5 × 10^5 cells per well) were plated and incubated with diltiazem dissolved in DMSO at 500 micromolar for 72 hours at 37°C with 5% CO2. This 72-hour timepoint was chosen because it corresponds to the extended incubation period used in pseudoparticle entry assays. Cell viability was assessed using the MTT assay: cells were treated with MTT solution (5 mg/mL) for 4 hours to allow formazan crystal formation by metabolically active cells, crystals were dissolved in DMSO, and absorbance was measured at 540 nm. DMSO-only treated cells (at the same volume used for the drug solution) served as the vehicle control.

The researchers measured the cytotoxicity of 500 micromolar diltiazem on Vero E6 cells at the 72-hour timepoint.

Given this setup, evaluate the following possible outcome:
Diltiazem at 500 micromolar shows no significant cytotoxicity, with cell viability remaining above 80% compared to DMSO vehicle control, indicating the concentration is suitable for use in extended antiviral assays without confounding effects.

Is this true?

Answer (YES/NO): NO